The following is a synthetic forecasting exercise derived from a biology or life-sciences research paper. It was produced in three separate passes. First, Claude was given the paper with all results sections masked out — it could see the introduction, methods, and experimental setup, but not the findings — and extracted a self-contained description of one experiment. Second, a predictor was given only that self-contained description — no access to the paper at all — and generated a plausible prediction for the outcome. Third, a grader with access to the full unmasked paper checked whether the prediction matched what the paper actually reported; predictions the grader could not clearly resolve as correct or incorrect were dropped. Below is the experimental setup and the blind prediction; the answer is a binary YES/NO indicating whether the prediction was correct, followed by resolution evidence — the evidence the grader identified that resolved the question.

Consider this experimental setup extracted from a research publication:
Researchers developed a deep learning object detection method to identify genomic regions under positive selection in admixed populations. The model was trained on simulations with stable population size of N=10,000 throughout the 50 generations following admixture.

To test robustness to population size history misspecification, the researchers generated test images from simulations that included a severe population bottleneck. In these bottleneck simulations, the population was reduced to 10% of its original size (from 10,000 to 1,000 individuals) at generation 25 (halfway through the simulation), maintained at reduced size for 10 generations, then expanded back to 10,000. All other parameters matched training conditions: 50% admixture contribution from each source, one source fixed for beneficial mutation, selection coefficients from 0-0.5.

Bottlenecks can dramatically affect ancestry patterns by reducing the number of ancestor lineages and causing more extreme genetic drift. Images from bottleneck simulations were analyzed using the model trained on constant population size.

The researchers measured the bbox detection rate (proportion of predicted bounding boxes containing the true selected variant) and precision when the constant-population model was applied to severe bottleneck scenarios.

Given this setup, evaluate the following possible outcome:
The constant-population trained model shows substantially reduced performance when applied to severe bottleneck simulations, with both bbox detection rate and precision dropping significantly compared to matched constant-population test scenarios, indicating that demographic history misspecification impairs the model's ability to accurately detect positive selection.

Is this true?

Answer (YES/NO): NO